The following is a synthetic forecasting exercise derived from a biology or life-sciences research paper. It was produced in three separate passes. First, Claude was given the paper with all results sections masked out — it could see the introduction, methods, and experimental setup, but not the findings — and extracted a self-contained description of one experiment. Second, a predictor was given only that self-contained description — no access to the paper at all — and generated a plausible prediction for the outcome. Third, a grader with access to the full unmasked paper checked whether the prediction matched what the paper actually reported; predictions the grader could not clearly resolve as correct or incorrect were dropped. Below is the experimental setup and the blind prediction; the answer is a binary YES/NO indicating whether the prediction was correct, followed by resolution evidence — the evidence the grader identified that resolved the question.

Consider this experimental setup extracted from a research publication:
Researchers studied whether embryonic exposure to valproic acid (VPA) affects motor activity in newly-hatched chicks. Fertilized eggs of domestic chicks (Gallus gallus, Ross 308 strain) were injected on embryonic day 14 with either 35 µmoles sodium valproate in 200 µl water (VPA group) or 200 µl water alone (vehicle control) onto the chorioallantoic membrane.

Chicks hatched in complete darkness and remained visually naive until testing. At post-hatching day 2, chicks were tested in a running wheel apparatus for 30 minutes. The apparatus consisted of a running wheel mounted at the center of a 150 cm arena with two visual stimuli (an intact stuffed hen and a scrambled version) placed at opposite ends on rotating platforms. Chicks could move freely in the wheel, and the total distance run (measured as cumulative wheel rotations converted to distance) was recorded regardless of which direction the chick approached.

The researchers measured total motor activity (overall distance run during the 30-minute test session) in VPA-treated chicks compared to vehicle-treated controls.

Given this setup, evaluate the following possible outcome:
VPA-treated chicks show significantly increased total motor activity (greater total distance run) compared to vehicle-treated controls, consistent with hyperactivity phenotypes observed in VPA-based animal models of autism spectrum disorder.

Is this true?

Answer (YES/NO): NO